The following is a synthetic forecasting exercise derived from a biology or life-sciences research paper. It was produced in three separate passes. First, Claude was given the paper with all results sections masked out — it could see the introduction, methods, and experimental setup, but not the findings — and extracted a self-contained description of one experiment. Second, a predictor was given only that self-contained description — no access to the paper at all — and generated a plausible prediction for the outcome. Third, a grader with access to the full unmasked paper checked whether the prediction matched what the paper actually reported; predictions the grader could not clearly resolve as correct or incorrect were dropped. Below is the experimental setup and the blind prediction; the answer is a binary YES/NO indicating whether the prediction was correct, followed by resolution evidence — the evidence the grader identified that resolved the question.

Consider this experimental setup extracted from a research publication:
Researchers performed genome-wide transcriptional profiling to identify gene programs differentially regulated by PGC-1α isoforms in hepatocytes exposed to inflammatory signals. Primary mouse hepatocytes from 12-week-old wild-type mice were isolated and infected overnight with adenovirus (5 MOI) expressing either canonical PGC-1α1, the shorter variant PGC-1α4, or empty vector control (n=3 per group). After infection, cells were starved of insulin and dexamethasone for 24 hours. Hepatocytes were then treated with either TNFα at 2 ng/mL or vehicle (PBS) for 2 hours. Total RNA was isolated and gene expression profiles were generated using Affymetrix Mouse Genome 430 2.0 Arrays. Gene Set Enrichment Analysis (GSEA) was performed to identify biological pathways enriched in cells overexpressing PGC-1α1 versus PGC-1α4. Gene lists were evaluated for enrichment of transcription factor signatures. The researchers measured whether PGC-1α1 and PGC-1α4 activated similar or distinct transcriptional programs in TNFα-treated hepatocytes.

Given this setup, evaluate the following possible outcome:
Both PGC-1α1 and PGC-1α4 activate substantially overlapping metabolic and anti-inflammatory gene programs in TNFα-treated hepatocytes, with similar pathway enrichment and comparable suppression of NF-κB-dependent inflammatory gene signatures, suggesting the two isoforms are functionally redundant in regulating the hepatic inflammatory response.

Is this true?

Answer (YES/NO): NO